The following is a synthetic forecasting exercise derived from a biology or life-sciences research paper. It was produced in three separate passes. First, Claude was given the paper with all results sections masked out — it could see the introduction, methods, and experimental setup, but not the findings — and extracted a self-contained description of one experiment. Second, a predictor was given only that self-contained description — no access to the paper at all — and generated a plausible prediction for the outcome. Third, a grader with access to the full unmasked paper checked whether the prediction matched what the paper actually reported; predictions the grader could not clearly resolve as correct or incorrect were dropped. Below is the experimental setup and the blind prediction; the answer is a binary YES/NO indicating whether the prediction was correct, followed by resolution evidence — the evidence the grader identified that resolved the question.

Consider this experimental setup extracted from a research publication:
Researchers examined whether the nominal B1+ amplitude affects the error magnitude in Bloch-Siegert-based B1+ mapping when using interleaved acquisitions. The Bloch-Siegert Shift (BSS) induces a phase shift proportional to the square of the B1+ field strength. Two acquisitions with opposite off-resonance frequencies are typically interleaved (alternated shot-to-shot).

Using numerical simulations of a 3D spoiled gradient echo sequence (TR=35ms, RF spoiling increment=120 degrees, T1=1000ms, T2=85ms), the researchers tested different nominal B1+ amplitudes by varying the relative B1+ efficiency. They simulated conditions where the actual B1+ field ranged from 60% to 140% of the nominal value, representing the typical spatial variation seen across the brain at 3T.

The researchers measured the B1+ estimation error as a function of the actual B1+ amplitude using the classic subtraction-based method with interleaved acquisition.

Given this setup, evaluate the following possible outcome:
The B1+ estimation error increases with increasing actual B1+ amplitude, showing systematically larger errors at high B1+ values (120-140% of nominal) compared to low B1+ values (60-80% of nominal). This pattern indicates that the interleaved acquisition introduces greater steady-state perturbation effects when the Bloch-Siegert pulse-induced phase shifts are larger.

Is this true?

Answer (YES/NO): NO